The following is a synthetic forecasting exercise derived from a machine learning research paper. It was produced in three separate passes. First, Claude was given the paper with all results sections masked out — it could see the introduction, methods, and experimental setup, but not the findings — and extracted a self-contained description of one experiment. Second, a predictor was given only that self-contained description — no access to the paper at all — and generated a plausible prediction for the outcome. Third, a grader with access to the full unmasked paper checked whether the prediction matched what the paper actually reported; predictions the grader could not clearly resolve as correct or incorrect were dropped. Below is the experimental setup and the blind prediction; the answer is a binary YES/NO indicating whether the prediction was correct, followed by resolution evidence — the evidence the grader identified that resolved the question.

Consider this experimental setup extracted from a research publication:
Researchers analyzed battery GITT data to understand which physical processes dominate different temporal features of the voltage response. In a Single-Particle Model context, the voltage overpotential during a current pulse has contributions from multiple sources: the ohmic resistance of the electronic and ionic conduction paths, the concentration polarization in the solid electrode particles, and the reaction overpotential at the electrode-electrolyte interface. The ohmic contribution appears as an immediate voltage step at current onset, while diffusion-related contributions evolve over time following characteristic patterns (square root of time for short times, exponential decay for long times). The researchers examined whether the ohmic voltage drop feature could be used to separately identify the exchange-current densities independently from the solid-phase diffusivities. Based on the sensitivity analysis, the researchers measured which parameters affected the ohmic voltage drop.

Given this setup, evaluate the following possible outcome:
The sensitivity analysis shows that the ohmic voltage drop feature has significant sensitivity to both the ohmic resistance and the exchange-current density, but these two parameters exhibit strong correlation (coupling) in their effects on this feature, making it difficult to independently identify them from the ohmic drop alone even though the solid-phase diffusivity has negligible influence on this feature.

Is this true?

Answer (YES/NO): NO